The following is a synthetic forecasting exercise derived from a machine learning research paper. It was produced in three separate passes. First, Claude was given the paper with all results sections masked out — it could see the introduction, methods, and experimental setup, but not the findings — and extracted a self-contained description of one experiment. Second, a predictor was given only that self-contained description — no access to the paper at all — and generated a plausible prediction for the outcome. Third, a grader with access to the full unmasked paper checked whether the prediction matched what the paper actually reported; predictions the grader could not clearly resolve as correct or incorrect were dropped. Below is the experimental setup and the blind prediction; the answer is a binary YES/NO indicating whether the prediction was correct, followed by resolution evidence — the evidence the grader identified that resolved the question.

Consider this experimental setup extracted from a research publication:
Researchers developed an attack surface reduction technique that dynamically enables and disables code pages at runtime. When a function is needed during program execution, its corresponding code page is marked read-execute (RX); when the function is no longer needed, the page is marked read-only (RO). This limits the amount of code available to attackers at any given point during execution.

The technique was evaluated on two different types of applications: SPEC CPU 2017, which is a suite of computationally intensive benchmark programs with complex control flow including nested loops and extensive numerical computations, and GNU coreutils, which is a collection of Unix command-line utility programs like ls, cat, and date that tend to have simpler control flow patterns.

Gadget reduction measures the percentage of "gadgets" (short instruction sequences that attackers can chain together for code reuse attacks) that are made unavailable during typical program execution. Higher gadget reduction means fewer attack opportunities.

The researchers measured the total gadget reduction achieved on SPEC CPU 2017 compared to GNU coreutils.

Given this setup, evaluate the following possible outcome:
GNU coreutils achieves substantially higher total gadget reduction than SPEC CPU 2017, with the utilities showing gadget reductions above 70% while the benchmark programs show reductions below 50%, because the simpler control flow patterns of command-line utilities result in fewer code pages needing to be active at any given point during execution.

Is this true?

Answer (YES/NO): NO